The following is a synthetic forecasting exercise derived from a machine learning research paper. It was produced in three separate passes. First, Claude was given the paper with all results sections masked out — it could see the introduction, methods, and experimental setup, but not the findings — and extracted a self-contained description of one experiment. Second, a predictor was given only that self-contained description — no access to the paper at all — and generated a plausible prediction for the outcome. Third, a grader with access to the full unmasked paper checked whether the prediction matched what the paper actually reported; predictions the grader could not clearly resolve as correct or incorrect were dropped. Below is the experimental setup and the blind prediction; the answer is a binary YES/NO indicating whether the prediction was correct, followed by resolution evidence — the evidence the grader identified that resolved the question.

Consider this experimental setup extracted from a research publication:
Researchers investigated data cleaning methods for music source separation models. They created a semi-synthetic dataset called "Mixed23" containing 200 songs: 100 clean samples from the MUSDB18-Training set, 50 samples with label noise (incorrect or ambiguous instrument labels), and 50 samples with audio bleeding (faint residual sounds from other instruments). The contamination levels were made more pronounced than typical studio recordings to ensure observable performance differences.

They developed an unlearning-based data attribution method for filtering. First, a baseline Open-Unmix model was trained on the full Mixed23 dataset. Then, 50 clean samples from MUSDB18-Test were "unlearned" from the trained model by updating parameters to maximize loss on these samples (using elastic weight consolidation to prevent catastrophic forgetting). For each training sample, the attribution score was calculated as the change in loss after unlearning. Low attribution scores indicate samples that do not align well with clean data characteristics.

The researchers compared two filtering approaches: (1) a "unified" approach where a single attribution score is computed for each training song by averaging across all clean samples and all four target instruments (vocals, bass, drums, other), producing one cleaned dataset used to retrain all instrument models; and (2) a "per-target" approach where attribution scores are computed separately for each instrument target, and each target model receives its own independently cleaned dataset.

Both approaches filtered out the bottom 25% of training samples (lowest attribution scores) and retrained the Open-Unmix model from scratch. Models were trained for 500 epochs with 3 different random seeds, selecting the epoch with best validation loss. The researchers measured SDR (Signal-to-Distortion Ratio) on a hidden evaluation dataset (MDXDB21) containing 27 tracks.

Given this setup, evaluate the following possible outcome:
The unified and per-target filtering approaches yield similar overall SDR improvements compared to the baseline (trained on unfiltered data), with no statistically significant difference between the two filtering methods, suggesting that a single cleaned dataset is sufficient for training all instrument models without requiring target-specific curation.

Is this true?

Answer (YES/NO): YES